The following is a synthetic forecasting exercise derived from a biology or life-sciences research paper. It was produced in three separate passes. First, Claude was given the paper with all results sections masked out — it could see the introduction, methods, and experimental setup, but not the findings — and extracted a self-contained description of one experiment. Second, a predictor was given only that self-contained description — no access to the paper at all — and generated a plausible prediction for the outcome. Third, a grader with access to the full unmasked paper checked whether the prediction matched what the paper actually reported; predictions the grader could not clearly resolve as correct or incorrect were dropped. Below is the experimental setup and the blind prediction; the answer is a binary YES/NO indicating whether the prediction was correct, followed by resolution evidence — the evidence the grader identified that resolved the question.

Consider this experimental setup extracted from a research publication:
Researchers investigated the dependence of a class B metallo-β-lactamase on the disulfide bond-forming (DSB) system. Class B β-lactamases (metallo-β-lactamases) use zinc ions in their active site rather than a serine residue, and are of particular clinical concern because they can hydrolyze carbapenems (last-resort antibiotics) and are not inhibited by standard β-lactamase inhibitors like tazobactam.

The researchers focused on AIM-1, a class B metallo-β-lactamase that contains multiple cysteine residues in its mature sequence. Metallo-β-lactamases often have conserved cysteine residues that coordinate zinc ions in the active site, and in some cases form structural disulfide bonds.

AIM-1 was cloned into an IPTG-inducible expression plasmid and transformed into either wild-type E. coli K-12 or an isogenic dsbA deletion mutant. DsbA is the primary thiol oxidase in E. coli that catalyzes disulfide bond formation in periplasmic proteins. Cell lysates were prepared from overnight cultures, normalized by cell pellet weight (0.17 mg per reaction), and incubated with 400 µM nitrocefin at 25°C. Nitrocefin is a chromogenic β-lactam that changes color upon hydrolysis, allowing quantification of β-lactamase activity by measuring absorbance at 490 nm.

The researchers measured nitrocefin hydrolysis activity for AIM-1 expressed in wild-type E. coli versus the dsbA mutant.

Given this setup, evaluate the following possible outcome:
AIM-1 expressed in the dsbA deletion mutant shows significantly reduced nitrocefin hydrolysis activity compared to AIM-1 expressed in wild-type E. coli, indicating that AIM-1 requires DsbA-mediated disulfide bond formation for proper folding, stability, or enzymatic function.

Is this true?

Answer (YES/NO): YES